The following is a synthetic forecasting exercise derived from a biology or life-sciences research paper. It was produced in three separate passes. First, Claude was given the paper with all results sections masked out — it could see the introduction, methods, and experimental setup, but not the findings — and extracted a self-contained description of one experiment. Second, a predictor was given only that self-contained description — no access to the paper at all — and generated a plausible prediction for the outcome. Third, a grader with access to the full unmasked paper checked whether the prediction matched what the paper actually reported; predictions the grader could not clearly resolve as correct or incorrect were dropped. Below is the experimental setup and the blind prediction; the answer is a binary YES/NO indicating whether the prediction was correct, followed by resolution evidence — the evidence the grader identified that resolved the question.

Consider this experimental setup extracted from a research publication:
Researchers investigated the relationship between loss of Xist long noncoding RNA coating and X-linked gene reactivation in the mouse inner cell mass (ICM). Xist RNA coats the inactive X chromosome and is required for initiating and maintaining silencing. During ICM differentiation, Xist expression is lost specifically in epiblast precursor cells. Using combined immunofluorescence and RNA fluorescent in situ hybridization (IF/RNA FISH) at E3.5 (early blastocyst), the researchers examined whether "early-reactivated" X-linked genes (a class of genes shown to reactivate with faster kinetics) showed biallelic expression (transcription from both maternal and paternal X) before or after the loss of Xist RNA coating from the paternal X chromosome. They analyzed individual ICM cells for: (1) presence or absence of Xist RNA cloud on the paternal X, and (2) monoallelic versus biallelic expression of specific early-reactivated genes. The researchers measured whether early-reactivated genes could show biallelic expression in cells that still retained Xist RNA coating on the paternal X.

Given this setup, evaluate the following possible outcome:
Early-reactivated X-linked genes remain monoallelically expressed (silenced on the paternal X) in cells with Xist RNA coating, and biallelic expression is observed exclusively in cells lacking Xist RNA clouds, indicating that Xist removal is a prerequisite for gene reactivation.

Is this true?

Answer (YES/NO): NO